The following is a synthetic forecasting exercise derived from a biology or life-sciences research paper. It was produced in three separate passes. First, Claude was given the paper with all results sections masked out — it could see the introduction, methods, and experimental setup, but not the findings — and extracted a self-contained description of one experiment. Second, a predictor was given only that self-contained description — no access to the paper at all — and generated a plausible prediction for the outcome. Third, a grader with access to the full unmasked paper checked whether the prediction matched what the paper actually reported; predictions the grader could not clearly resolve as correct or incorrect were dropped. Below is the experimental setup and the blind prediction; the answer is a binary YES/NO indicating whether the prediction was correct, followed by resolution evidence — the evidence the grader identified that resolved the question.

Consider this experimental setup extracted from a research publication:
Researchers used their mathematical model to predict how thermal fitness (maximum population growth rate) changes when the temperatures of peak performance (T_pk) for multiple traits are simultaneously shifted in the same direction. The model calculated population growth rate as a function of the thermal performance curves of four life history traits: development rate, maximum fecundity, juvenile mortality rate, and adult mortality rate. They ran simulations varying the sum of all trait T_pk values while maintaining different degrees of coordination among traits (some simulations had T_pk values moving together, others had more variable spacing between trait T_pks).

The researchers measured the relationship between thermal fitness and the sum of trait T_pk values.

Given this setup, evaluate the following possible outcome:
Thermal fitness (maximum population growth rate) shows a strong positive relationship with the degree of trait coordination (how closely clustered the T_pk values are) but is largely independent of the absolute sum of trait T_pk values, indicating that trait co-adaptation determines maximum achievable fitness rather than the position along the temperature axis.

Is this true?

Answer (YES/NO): NO